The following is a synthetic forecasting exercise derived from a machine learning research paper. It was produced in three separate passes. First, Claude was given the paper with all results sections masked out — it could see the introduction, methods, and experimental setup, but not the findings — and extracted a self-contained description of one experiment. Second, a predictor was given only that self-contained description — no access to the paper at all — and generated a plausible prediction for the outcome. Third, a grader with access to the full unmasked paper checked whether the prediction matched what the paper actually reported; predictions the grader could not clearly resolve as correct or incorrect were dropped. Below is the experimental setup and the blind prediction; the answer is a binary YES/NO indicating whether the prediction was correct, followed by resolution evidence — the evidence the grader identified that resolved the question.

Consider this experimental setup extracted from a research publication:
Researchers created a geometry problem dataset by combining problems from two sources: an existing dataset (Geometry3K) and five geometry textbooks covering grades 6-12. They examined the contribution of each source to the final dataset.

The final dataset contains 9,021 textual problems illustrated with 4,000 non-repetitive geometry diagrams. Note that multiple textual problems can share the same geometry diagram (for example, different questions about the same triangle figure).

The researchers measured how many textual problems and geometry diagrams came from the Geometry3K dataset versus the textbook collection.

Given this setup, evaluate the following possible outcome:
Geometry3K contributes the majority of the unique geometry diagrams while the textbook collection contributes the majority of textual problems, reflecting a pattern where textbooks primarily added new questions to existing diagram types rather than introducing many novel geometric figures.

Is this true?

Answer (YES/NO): NO